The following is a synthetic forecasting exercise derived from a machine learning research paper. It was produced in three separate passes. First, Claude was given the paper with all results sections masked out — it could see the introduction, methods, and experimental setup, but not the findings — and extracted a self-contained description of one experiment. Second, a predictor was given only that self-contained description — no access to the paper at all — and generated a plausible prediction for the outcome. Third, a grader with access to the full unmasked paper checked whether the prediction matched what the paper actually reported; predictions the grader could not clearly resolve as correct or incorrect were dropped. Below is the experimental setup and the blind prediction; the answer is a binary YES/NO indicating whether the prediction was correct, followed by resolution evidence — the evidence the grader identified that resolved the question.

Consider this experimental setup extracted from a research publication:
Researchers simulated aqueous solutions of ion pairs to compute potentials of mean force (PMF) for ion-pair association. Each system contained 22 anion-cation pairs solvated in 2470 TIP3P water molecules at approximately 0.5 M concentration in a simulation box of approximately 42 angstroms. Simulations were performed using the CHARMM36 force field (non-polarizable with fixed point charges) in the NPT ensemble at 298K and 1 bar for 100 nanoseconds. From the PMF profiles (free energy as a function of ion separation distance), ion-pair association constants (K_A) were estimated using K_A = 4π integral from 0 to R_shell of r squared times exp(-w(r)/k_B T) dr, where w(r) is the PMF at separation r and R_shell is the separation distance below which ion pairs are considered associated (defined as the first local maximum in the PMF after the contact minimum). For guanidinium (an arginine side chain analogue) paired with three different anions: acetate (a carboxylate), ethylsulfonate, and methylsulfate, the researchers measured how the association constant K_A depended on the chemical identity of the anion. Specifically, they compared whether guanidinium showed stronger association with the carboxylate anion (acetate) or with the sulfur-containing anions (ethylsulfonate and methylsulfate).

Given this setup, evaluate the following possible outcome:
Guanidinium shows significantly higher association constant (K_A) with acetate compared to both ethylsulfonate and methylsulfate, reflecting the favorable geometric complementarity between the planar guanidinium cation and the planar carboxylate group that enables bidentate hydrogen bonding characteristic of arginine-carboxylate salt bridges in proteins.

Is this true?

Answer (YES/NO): YES